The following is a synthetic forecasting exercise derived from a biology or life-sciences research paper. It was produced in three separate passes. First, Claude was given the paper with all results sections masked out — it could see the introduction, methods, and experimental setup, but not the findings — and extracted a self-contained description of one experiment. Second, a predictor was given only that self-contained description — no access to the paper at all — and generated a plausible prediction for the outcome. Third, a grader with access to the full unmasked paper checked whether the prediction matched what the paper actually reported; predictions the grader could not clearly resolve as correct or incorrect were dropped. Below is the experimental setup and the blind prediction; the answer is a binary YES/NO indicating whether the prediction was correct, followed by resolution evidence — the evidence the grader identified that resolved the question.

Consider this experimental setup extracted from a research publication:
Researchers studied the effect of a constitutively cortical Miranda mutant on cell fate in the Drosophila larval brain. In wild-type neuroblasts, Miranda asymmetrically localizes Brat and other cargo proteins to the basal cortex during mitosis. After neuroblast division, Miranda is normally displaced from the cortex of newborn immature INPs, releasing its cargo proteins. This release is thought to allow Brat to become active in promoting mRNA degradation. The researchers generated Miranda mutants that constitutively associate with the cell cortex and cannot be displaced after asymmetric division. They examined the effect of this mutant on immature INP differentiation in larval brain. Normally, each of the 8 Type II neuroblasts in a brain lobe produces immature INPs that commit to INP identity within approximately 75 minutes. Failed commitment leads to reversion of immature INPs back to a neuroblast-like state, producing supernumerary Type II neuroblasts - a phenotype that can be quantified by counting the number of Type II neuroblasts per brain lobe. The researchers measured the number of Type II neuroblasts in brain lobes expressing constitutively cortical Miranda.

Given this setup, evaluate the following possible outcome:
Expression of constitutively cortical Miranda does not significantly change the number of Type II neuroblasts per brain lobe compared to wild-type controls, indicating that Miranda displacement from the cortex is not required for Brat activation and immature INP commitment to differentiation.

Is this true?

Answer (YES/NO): NO